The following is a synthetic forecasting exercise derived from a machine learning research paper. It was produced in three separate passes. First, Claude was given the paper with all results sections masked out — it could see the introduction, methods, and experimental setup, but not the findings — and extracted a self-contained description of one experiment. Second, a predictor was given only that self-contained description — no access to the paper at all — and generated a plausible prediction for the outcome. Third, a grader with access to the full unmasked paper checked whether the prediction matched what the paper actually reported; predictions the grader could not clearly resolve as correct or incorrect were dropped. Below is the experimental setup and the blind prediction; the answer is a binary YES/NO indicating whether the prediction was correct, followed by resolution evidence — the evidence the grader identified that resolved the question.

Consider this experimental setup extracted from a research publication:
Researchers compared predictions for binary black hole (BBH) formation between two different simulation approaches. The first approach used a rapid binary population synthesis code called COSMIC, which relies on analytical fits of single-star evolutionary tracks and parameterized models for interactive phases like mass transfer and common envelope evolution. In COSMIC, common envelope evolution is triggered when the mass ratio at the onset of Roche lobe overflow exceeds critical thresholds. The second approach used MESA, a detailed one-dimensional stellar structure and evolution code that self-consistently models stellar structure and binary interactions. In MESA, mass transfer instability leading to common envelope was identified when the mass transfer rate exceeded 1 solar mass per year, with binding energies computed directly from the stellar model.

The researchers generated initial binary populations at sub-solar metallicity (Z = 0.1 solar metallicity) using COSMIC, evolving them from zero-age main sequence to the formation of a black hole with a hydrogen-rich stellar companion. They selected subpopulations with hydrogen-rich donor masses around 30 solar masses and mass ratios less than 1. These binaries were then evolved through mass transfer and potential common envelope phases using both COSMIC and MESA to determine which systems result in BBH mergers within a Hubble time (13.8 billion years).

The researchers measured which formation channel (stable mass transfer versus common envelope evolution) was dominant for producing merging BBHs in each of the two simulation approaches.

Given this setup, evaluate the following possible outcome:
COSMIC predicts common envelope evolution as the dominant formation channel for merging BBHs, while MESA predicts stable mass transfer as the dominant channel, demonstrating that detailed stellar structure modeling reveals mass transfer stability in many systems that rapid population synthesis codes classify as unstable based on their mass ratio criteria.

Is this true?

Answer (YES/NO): YES